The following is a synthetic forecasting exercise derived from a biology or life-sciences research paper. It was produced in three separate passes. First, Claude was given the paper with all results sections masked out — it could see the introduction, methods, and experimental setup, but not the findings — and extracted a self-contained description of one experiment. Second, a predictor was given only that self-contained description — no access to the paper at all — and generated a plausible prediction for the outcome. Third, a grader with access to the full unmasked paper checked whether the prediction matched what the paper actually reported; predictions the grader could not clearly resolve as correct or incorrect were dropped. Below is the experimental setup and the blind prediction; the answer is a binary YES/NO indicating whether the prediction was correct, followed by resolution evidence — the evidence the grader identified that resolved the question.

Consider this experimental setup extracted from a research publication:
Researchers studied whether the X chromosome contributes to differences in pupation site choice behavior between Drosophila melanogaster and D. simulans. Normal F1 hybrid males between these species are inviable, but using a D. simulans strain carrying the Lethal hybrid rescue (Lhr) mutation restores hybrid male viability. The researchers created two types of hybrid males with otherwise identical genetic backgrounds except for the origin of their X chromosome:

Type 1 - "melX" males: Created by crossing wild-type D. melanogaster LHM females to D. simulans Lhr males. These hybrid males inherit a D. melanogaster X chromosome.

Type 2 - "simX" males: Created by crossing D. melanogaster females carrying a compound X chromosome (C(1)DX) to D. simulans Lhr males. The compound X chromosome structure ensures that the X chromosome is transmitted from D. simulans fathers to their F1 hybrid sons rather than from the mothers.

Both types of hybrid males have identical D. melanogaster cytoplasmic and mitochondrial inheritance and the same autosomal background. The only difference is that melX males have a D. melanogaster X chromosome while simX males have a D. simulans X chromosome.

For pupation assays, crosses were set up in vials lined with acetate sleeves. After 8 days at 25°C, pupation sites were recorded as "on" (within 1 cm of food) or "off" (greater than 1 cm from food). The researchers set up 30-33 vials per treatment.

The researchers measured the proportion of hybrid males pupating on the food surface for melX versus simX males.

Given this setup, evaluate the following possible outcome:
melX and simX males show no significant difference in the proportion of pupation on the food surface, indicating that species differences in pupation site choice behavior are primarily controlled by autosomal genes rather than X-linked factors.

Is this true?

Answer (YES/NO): NO